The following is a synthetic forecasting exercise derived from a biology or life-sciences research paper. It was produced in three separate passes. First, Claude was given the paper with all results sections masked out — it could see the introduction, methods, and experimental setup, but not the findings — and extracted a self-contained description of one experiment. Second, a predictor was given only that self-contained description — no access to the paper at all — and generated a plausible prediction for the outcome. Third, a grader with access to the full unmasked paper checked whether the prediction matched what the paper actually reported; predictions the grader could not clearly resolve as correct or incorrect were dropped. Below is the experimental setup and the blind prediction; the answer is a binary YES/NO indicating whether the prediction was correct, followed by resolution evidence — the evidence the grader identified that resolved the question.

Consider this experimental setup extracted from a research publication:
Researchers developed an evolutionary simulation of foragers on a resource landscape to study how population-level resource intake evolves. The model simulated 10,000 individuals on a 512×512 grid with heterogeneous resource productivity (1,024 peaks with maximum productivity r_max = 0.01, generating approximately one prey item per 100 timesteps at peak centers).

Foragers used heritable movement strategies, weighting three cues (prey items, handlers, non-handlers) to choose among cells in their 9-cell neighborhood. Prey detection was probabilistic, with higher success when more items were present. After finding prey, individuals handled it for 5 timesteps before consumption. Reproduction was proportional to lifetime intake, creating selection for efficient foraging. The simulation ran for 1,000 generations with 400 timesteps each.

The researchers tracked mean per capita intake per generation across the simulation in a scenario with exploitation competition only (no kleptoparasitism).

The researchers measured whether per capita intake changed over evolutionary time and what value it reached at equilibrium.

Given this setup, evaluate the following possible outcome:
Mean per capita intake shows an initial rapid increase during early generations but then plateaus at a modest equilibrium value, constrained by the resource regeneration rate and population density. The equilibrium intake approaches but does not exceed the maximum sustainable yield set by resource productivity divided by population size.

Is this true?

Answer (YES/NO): NO